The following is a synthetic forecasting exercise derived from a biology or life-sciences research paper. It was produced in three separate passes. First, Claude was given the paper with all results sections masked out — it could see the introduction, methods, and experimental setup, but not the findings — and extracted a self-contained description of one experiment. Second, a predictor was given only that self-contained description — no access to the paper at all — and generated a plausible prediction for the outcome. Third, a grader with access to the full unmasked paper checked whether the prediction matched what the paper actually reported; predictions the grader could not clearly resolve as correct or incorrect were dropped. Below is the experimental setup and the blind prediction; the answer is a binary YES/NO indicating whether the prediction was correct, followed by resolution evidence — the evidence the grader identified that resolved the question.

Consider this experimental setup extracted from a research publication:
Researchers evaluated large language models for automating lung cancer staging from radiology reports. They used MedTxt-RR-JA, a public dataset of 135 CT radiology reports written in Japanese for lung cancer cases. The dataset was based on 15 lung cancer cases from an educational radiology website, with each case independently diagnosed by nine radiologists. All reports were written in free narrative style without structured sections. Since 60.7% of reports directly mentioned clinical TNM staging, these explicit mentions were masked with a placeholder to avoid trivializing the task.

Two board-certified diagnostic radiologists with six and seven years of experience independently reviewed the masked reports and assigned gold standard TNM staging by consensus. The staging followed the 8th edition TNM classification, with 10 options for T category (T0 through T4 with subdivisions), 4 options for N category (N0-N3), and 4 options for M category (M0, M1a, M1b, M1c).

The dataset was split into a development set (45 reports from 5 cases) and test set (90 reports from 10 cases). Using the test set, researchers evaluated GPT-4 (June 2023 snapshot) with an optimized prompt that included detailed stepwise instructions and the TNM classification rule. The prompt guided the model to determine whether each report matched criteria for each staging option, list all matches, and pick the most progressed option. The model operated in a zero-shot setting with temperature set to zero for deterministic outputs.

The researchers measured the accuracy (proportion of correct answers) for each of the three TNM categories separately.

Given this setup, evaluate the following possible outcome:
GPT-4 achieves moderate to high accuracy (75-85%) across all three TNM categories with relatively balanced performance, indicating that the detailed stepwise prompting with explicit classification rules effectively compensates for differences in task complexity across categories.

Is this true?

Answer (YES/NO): NO